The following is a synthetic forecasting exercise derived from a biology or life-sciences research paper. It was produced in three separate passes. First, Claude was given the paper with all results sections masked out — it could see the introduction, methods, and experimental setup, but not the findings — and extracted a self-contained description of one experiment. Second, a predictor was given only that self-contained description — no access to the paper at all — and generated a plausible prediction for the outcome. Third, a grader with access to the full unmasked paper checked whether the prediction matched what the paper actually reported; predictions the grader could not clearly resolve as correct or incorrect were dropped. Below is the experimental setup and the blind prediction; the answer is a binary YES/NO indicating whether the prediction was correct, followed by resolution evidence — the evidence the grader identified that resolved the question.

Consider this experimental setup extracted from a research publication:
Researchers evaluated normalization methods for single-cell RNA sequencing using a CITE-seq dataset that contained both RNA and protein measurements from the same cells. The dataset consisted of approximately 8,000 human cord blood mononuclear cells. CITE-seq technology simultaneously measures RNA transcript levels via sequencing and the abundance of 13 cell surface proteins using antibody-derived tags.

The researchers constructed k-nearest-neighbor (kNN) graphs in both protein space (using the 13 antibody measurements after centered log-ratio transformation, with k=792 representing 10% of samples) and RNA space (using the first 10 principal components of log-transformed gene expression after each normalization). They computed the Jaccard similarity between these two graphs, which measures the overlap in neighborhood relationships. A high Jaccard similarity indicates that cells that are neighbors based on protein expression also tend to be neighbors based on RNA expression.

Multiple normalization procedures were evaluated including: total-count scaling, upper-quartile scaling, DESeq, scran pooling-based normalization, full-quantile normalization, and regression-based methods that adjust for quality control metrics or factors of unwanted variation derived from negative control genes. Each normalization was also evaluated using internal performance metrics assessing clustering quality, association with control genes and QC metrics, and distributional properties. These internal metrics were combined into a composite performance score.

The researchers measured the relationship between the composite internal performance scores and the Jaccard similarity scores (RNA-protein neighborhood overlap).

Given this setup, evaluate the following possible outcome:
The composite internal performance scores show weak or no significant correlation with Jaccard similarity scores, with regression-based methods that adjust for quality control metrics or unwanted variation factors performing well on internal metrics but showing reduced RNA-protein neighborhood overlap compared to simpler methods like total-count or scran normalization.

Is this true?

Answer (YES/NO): NO